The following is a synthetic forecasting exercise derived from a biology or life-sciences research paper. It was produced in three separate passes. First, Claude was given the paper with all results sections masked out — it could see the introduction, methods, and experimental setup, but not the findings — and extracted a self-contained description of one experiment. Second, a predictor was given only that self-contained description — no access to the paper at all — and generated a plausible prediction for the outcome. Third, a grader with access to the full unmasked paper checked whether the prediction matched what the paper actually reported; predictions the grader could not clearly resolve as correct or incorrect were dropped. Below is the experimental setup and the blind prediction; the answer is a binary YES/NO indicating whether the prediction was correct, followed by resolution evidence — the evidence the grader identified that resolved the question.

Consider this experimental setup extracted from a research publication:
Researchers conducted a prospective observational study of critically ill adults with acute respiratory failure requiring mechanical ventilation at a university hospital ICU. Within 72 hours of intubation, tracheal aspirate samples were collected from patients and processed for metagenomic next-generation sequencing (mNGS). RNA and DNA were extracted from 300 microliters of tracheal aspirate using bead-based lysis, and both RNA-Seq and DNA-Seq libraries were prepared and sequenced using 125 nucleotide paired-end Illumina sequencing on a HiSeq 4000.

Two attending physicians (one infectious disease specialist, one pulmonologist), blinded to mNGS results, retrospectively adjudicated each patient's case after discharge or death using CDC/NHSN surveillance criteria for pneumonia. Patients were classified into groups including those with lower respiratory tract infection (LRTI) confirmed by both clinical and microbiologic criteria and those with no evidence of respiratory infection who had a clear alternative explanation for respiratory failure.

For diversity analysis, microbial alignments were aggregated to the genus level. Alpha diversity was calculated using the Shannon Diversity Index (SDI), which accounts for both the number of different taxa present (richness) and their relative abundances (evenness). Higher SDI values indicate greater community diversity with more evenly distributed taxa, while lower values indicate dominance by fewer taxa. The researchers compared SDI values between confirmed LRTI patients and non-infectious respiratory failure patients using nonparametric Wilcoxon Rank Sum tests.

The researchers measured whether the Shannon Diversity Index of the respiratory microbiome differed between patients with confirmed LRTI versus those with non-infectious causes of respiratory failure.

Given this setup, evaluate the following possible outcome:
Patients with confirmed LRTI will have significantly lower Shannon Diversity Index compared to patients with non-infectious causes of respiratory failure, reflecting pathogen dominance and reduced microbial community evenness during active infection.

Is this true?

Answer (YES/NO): YES